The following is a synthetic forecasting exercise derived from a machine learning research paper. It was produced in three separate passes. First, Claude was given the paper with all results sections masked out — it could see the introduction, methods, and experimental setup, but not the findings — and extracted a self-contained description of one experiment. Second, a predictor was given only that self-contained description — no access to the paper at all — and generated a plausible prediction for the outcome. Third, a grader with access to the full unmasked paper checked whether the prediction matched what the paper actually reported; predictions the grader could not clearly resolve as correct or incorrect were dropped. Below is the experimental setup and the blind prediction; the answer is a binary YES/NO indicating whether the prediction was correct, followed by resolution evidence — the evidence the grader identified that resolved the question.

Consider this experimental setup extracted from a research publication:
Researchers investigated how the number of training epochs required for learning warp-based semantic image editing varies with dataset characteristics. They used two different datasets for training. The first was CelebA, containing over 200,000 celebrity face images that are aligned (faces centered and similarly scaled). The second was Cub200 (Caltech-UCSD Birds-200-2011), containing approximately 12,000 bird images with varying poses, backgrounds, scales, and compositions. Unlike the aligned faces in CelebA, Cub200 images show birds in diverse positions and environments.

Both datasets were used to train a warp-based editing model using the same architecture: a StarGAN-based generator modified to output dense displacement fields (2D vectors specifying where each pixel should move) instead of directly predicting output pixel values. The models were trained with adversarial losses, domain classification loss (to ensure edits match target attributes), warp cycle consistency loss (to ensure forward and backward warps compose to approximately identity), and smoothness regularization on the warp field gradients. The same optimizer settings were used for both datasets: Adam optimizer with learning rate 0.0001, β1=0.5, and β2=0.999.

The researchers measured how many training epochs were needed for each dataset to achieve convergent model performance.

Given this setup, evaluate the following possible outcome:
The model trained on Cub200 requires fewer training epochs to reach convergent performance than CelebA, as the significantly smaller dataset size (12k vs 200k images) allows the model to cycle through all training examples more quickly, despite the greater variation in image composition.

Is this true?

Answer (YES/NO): NO